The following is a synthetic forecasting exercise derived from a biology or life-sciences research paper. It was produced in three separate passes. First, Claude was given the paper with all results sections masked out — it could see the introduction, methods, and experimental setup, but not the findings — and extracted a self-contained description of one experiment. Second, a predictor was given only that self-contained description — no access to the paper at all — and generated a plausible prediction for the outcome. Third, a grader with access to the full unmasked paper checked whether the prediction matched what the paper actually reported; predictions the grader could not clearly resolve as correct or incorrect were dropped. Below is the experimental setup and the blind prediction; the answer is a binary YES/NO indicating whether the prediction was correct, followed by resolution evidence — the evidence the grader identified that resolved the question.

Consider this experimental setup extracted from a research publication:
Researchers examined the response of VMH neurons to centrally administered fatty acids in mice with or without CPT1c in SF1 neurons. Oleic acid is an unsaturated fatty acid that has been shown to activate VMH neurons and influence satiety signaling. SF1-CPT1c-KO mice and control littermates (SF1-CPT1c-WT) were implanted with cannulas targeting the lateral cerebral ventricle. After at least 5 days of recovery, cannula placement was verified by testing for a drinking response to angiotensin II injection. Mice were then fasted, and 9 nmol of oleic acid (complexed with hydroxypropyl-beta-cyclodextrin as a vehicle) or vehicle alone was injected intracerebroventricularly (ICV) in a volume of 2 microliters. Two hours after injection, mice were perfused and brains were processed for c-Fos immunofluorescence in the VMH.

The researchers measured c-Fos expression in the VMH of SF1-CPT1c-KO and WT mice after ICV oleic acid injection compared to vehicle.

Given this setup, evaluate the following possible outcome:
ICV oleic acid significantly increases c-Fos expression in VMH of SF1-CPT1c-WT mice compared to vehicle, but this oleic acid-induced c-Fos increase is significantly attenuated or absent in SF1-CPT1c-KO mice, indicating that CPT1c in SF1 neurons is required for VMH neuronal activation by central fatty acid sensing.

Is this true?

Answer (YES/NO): YES